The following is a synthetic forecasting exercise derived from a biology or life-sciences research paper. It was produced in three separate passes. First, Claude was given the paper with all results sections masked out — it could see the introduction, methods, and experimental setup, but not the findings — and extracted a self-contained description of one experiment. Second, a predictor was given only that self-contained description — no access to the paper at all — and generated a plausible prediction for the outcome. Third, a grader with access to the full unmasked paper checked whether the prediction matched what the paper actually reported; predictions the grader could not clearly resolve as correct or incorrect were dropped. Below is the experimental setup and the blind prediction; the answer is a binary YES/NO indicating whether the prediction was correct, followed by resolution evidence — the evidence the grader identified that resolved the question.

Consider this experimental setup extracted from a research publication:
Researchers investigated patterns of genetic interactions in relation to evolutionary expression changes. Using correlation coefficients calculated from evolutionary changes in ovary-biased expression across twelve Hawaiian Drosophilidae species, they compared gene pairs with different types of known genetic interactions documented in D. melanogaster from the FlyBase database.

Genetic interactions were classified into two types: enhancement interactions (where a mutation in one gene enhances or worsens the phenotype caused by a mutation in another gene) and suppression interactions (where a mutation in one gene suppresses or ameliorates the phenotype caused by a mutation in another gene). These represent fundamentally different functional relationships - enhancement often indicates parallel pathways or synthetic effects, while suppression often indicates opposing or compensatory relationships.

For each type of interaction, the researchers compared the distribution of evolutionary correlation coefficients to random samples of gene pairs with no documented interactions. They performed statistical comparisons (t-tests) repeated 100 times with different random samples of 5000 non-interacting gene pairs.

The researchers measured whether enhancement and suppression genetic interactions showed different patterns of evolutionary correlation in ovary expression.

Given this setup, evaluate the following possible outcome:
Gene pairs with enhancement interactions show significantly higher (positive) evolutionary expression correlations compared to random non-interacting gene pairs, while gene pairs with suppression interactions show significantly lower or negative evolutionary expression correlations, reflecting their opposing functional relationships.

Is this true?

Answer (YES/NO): NO